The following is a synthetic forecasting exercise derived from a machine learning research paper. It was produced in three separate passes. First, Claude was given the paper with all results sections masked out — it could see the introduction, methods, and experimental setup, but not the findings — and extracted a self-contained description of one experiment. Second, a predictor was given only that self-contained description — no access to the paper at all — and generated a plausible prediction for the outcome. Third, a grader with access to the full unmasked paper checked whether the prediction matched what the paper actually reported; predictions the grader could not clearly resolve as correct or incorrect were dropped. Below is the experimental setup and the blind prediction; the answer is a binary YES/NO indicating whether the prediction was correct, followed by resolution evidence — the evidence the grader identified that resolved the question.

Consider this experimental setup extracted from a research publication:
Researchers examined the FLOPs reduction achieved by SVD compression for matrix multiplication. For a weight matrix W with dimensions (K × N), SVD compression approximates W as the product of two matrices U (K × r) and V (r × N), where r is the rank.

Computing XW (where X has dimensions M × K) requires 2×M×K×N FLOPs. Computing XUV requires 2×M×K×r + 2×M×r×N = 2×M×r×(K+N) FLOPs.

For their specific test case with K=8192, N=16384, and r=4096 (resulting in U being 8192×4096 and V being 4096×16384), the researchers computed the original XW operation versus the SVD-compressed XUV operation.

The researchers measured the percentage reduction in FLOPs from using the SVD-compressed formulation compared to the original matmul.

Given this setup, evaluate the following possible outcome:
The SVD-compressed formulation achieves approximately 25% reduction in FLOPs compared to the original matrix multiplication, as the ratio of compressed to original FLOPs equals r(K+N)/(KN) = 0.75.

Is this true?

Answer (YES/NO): YES